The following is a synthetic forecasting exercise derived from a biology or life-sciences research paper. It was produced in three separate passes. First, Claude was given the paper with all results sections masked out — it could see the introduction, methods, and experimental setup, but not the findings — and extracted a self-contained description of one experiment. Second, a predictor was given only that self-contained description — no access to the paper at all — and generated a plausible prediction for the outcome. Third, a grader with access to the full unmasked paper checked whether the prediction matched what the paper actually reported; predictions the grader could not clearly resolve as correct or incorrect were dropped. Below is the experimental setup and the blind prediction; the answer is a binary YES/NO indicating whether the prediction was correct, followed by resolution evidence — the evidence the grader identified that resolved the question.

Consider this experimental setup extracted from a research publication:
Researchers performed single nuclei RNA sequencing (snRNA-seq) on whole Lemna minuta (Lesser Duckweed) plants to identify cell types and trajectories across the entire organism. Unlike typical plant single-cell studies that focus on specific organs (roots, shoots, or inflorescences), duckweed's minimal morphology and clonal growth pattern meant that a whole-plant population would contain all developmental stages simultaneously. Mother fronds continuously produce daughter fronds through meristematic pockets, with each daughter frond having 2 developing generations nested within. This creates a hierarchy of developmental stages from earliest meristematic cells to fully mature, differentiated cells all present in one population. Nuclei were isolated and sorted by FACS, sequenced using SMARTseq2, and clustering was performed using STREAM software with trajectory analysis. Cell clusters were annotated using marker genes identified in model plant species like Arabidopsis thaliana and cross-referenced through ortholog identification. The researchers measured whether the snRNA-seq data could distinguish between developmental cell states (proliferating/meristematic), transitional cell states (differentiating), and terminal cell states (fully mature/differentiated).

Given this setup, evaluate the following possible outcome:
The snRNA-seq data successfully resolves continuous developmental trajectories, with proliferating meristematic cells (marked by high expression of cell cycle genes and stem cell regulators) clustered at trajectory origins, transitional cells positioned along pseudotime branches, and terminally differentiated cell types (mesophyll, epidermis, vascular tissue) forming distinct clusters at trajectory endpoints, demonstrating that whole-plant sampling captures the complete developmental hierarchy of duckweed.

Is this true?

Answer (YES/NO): NO